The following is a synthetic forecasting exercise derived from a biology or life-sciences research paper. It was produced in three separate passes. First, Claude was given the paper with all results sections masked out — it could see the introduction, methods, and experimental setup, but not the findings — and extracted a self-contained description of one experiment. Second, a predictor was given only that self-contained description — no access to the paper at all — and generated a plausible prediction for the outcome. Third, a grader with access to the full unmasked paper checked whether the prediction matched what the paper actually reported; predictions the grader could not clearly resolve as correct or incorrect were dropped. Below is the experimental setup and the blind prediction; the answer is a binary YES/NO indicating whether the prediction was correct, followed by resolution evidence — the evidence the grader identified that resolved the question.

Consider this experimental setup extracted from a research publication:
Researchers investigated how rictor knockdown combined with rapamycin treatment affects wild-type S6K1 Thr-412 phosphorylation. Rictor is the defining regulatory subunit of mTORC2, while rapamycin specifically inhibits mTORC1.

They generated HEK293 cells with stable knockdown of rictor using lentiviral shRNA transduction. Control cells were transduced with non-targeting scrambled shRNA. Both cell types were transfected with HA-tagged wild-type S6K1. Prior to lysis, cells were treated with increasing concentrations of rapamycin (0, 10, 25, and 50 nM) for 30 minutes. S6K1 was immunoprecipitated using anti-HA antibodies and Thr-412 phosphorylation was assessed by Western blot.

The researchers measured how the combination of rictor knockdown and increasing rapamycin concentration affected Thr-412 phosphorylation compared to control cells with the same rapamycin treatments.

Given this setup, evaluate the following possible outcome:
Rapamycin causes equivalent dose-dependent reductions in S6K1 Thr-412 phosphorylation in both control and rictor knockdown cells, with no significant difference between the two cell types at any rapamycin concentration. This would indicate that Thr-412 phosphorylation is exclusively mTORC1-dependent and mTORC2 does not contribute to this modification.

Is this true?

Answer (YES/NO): NO